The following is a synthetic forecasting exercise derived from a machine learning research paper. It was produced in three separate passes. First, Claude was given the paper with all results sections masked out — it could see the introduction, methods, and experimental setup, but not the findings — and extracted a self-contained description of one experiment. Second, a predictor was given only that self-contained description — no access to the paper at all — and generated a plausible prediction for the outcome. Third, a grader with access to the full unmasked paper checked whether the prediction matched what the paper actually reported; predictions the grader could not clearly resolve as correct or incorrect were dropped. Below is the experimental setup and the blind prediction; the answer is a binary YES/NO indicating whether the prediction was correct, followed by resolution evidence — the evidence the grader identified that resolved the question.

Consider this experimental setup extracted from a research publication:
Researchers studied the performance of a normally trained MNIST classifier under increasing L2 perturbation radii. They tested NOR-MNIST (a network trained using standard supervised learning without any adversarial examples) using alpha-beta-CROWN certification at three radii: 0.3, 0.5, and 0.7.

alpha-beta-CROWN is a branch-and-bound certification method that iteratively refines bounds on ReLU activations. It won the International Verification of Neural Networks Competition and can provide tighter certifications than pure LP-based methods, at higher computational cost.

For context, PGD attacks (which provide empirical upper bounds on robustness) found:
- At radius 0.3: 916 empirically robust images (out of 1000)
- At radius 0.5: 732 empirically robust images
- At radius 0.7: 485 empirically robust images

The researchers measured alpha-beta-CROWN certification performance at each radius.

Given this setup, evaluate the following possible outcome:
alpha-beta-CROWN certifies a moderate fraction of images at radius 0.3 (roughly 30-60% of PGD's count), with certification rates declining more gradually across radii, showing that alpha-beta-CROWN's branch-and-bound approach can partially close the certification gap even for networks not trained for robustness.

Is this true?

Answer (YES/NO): NO